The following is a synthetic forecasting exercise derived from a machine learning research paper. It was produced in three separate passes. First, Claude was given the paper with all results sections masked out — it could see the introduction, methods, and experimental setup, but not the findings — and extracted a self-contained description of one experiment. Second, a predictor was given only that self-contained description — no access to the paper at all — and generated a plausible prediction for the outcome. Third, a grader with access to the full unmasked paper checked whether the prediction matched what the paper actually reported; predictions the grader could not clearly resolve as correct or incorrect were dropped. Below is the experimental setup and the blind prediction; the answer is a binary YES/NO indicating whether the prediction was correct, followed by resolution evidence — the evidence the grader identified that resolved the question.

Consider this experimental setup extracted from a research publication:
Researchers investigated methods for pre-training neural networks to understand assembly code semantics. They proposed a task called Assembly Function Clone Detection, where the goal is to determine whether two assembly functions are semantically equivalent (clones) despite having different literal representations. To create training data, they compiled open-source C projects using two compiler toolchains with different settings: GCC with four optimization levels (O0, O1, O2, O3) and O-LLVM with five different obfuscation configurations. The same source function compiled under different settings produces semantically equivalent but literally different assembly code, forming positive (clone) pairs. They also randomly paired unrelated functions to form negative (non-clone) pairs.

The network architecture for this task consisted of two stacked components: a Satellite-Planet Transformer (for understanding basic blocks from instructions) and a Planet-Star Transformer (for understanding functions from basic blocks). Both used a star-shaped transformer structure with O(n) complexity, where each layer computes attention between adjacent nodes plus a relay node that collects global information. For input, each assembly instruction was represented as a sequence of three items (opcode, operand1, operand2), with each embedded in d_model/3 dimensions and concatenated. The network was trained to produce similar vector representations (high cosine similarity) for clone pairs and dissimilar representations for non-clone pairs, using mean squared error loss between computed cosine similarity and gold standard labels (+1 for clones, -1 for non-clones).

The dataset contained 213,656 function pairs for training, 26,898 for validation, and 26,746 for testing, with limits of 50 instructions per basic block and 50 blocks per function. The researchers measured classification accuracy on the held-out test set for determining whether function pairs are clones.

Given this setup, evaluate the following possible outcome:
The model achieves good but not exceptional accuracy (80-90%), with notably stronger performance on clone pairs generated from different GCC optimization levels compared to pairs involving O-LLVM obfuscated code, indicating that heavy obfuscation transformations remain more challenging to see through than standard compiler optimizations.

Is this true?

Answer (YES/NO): NO